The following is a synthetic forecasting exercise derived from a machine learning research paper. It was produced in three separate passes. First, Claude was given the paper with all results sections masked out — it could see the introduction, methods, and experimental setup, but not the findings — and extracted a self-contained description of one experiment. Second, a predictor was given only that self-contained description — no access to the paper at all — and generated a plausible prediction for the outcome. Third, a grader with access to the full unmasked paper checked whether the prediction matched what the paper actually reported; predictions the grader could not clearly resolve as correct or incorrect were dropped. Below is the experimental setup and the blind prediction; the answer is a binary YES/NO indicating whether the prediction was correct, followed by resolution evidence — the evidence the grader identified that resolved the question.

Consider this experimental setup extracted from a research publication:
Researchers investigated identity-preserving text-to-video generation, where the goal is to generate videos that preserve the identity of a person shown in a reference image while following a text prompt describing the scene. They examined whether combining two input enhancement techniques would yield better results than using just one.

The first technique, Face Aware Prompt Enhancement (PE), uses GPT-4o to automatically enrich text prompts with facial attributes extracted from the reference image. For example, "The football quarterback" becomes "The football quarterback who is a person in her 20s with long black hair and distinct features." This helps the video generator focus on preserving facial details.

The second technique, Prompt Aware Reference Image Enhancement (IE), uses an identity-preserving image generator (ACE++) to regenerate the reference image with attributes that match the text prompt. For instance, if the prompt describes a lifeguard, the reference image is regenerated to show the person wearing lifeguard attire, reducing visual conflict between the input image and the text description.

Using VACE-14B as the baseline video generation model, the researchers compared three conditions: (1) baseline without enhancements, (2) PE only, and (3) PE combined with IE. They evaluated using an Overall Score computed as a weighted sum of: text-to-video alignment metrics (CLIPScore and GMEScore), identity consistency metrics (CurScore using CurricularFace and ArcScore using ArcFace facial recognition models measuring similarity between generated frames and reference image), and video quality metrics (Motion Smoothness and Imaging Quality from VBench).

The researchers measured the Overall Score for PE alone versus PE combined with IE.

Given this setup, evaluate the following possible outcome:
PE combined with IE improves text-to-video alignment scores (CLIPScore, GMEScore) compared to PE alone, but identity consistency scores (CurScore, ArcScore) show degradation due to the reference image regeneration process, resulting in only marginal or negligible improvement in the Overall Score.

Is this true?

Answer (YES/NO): NO